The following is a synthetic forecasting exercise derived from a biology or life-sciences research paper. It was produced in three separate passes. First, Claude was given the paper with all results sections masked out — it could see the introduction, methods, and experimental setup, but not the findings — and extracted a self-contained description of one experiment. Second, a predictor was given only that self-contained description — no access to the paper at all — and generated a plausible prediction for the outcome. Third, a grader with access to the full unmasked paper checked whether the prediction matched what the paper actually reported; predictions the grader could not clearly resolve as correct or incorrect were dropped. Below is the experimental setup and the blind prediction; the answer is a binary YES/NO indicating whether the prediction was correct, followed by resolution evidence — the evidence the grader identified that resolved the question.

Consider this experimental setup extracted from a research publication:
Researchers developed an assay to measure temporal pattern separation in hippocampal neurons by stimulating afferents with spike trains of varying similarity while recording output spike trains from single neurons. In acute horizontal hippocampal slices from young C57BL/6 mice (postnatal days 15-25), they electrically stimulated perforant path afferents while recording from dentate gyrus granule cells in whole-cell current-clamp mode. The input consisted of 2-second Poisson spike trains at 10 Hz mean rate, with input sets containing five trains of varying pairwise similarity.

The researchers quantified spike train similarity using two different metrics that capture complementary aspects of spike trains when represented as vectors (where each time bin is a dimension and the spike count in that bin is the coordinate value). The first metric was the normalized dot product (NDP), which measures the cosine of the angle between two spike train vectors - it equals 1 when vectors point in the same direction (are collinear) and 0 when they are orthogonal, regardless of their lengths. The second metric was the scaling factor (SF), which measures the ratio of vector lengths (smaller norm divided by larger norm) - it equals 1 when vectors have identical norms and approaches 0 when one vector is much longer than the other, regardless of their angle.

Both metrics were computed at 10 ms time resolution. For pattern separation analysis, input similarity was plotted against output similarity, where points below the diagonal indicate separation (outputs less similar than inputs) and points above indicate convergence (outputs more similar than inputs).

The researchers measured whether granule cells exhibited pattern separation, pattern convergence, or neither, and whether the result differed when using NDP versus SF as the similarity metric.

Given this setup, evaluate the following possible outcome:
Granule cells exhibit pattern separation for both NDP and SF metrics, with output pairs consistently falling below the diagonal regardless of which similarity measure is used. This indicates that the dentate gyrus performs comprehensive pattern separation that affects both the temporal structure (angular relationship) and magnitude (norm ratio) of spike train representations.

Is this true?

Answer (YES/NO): NO